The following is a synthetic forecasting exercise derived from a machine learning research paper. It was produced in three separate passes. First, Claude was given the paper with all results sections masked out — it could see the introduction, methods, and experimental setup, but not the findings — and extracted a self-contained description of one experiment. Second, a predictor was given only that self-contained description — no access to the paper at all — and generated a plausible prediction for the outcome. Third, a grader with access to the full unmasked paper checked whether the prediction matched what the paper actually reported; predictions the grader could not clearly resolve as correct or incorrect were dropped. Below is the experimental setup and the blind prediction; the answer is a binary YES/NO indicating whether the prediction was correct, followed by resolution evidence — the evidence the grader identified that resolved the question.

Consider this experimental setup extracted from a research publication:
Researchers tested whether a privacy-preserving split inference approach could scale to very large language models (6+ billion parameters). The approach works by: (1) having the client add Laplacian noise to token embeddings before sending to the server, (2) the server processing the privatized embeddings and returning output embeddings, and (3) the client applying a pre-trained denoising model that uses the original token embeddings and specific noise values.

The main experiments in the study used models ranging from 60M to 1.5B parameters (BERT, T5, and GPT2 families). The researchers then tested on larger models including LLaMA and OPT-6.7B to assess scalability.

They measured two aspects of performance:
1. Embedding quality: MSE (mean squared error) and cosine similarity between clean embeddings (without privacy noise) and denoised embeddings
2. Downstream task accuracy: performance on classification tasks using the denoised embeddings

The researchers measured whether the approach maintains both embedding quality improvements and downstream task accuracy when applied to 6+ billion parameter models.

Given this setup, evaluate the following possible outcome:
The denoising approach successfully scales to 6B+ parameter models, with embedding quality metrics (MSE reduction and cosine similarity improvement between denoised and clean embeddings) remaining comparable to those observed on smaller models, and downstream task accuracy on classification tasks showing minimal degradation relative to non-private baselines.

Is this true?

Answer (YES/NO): NO